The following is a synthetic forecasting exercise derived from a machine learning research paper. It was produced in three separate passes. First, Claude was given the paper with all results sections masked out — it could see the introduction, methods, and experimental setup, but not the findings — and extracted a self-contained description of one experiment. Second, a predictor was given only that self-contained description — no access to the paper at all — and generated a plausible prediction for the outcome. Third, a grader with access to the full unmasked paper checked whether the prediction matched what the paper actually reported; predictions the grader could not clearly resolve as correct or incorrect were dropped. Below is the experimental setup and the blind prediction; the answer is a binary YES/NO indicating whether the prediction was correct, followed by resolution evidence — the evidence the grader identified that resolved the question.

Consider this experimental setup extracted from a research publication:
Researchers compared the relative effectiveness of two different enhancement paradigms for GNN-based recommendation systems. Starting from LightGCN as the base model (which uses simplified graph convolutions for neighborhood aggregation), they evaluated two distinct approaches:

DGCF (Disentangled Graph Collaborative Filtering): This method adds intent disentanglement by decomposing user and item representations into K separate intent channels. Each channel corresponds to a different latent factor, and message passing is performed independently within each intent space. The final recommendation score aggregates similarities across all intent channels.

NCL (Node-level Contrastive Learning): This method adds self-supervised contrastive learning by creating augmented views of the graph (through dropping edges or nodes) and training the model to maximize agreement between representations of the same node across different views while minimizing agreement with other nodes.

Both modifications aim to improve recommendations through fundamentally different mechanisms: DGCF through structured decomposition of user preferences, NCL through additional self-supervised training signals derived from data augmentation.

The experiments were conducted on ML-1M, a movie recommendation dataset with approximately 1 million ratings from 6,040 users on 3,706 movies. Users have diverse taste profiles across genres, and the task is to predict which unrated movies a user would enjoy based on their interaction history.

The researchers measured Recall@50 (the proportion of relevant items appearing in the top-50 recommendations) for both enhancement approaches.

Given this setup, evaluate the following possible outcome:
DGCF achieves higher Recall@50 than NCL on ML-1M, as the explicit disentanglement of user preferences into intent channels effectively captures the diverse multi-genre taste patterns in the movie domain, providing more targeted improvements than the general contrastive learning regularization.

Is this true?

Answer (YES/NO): NO